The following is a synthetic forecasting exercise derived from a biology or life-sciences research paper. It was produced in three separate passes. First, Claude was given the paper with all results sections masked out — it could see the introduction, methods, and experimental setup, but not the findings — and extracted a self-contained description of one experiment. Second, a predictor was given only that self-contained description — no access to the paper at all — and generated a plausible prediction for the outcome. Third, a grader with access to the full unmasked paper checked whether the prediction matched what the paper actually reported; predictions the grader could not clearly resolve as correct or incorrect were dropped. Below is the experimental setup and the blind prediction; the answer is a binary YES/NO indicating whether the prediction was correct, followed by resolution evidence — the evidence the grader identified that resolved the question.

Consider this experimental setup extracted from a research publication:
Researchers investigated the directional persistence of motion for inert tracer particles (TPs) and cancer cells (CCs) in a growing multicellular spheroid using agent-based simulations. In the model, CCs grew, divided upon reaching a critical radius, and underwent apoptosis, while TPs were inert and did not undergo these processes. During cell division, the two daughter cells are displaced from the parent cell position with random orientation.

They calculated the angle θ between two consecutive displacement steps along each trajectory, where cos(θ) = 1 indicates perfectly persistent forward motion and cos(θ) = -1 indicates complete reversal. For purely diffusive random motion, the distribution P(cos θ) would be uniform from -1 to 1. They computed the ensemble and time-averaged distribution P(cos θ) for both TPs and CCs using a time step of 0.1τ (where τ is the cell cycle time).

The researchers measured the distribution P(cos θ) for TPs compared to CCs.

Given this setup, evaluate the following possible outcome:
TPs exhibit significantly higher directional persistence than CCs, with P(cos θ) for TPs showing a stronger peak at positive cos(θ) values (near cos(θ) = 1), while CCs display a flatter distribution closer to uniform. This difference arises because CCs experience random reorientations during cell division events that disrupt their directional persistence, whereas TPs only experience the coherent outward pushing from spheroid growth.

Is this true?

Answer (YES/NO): YES